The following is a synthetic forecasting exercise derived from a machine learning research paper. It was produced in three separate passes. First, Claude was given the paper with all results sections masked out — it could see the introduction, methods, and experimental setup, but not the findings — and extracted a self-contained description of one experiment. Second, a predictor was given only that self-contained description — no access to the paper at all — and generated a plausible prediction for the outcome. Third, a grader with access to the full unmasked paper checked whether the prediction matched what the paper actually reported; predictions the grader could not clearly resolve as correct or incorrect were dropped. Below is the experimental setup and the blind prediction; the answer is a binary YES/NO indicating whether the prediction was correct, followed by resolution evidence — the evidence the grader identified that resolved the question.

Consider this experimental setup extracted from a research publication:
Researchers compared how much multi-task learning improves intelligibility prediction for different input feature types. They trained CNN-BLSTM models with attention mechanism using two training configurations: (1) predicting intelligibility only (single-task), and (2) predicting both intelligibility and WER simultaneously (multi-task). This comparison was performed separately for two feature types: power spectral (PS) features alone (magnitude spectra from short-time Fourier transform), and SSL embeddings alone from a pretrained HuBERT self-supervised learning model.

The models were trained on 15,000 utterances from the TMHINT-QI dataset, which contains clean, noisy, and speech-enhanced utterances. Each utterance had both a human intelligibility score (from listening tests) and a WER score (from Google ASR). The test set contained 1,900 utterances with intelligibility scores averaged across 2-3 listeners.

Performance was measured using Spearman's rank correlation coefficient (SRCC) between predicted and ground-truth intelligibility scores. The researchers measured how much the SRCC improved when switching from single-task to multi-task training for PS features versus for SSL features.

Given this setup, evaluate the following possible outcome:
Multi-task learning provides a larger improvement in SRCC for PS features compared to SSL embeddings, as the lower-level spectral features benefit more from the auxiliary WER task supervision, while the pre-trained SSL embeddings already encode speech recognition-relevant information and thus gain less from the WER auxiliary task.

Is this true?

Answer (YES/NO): YES